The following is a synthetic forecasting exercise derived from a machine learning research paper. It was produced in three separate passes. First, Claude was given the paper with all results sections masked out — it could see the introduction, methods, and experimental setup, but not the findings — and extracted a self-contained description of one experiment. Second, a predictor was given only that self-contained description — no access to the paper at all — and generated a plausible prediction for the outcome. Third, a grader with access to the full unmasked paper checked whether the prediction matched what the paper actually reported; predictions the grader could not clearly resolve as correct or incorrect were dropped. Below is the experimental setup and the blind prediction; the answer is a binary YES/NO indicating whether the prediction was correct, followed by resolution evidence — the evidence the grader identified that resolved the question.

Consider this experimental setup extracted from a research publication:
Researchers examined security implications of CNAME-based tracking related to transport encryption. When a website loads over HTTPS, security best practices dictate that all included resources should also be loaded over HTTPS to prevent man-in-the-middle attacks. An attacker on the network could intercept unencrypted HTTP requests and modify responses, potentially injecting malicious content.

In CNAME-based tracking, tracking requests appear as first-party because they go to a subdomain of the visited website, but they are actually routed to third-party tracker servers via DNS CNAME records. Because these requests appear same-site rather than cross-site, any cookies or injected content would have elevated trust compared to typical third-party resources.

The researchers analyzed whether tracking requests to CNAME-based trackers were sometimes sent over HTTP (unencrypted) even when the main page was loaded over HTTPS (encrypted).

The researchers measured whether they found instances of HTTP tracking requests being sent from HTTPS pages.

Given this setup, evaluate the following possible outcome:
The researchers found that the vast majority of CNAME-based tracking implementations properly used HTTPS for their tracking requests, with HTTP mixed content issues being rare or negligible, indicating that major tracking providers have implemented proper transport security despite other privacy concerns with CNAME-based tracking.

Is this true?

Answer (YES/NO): NO